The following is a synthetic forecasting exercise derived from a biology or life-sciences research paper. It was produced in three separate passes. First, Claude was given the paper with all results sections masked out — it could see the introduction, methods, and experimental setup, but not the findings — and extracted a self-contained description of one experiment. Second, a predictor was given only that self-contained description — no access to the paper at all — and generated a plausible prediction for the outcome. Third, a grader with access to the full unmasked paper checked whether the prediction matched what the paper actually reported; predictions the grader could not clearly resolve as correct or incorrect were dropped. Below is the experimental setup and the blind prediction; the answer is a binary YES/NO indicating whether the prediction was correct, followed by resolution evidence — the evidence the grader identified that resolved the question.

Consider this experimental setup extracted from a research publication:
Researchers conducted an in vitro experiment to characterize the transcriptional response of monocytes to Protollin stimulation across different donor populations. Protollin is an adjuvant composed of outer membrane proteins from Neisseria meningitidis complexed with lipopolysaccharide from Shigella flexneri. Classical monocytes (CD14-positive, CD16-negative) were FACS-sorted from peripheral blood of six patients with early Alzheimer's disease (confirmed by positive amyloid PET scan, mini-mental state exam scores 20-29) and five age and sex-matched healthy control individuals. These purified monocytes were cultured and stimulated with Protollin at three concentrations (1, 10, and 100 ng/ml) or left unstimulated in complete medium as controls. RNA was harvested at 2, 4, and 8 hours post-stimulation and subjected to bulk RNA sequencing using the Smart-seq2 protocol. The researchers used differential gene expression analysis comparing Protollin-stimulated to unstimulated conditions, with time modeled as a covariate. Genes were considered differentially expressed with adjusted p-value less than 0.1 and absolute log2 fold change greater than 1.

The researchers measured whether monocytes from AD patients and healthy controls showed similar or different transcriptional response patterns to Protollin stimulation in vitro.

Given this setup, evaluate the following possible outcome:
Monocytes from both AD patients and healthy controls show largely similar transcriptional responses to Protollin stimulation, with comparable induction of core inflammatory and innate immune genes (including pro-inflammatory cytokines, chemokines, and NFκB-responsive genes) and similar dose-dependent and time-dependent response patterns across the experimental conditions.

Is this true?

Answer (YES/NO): NO